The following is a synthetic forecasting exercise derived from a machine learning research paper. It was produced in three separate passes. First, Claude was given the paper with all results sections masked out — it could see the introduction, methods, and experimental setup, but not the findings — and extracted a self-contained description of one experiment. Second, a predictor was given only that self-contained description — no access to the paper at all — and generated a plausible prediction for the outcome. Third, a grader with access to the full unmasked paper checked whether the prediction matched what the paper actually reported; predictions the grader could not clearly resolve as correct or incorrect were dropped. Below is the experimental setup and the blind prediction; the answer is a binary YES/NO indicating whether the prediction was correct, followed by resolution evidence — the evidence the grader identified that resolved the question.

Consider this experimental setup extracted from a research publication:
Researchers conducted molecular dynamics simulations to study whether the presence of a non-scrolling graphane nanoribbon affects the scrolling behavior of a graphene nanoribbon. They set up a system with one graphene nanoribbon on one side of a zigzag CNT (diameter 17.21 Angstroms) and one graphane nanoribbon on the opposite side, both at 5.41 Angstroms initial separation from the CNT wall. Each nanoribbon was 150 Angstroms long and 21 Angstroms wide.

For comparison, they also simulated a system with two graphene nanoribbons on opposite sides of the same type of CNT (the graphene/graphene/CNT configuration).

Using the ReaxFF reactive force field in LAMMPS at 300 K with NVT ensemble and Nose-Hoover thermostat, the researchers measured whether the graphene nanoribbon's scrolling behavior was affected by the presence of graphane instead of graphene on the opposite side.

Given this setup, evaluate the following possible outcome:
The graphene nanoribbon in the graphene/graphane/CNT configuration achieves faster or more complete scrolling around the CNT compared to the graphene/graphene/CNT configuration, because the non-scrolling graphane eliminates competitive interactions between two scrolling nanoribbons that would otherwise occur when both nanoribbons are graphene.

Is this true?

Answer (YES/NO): NO